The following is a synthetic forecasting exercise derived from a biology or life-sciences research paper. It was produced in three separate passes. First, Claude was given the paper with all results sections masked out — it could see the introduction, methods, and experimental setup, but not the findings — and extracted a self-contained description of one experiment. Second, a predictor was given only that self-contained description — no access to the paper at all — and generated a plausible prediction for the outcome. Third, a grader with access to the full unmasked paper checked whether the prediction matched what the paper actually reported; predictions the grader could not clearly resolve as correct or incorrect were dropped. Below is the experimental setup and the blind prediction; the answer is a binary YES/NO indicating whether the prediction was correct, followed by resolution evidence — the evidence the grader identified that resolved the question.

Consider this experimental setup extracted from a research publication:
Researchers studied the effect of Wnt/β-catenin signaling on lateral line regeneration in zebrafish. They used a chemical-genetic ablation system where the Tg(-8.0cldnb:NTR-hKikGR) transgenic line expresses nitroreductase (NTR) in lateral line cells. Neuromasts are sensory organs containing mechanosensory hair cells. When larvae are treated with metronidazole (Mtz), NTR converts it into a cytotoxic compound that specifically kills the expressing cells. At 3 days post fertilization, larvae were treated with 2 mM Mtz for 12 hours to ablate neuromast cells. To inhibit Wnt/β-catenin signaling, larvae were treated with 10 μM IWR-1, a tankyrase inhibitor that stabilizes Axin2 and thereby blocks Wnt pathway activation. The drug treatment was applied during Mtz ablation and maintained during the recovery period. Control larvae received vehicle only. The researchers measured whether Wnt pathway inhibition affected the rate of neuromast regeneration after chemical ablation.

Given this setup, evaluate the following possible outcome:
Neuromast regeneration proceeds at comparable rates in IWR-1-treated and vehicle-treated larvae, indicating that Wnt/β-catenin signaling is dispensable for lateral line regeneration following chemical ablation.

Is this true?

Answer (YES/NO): NO